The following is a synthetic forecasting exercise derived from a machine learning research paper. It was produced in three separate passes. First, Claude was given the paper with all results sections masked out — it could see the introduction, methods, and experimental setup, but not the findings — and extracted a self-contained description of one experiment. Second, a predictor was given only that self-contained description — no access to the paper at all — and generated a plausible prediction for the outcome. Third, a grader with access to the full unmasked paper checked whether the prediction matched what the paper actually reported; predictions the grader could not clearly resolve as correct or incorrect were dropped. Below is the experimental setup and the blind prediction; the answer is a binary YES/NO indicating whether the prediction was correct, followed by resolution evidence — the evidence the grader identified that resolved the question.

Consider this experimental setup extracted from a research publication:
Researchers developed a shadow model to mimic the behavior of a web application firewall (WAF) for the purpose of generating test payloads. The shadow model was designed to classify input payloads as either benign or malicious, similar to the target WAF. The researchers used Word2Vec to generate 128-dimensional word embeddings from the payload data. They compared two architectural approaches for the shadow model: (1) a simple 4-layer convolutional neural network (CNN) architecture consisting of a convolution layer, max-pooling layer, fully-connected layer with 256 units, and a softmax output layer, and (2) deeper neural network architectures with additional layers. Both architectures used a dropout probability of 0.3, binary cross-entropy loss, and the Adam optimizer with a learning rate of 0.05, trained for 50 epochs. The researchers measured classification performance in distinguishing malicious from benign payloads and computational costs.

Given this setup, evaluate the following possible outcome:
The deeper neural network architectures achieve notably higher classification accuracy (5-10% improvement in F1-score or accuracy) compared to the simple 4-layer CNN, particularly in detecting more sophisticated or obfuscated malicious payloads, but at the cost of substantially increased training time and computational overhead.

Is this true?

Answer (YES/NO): NO